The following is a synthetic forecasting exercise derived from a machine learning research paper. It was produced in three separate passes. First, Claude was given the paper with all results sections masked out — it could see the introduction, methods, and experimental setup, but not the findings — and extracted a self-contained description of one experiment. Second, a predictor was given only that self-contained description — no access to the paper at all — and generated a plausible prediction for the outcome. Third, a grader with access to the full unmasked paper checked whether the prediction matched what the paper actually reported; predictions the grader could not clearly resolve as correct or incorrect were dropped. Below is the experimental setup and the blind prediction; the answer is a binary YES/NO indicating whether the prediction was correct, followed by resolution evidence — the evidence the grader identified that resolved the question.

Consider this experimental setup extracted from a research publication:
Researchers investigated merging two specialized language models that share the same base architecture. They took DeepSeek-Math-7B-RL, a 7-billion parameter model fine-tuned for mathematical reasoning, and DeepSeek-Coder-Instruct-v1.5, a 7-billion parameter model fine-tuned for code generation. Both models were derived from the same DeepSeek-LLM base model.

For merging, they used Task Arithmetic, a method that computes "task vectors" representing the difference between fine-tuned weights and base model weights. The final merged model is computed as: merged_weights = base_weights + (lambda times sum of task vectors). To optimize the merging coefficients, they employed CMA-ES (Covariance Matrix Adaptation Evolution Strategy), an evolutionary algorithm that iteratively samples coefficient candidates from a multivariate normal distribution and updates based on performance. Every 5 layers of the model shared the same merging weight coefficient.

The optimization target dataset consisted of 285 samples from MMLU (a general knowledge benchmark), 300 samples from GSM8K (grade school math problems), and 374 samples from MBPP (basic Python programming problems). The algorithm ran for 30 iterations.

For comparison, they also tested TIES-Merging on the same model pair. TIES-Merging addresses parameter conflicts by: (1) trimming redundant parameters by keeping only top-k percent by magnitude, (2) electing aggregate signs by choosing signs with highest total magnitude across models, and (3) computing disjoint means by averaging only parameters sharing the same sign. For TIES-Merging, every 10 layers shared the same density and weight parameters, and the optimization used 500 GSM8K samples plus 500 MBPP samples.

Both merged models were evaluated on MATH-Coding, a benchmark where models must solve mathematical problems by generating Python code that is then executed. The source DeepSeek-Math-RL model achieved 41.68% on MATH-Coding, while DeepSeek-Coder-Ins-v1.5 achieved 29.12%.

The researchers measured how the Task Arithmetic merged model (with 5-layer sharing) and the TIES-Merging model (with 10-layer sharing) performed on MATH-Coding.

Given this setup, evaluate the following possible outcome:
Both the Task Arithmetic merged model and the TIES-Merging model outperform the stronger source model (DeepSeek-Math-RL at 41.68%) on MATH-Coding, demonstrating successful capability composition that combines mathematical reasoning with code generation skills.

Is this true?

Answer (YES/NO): NO